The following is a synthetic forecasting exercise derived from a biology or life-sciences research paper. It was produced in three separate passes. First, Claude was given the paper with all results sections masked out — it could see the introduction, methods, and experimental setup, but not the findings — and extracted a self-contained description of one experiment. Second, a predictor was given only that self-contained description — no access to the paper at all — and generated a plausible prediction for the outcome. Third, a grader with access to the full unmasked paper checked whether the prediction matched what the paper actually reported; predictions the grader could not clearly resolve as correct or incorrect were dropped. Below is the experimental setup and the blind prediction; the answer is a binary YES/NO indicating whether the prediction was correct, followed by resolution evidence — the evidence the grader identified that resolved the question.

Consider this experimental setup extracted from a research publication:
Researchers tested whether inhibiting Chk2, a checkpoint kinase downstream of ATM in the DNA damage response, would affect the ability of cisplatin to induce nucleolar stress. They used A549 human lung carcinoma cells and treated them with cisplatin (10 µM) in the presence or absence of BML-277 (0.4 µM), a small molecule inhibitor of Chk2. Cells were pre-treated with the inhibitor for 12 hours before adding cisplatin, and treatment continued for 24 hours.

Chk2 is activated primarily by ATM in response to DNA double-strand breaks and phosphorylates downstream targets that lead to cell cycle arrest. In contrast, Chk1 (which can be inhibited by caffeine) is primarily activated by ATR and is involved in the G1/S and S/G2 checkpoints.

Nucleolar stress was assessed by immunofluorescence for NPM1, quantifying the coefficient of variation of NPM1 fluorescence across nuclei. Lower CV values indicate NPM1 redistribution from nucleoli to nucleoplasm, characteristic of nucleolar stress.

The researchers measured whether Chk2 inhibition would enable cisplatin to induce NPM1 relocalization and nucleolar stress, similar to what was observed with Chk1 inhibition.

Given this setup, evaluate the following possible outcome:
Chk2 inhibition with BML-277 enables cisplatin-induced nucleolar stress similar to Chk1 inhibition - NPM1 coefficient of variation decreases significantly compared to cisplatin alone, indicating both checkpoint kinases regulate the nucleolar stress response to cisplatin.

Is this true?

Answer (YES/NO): NO